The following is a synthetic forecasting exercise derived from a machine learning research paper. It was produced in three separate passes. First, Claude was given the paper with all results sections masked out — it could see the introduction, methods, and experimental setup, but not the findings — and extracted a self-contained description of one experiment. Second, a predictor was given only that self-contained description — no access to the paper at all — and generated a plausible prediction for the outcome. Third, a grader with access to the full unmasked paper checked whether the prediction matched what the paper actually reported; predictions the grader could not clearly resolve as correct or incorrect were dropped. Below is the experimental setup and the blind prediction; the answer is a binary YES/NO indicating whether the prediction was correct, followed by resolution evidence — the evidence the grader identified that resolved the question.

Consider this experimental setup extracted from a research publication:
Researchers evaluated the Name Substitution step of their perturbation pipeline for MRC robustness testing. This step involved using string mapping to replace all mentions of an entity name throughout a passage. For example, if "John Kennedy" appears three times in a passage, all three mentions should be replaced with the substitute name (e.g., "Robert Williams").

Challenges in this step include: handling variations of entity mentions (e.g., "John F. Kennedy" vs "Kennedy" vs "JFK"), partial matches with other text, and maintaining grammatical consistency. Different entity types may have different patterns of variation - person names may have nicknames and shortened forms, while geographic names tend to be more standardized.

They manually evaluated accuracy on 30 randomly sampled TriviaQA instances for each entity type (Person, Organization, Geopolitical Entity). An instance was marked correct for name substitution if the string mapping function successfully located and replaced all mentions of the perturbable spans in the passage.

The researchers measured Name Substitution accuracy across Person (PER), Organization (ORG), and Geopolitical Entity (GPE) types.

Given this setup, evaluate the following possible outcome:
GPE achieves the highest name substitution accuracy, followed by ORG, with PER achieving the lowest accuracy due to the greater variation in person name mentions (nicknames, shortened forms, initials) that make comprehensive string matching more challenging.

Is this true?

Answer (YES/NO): NO